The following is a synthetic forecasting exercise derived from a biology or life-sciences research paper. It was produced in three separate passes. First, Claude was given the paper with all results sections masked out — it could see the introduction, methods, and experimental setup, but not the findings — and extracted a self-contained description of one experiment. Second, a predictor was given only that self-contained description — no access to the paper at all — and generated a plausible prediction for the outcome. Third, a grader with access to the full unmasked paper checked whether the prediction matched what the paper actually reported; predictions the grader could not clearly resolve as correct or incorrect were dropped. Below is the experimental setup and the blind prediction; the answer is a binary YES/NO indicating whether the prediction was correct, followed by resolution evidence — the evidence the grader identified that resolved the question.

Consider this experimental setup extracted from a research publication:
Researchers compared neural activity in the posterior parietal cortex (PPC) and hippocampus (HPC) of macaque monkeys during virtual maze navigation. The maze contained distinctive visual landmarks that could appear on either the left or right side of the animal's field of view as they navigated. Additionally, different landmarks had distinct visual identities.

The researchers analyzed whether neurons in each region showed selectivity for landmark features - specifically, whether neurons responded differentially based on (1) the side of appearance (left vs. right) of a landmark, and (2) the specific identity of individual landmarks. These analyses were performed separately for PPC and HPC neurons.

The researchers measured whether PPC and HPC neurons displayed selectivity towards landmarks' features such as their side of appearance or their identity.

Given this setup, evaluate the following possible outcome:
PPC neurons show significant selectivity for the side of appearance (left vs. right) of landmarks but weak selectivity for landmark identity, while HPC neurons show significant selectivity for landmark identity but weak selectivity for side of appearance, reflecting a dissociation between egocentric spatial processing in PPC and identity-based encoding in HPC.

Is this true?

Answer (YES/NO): NO